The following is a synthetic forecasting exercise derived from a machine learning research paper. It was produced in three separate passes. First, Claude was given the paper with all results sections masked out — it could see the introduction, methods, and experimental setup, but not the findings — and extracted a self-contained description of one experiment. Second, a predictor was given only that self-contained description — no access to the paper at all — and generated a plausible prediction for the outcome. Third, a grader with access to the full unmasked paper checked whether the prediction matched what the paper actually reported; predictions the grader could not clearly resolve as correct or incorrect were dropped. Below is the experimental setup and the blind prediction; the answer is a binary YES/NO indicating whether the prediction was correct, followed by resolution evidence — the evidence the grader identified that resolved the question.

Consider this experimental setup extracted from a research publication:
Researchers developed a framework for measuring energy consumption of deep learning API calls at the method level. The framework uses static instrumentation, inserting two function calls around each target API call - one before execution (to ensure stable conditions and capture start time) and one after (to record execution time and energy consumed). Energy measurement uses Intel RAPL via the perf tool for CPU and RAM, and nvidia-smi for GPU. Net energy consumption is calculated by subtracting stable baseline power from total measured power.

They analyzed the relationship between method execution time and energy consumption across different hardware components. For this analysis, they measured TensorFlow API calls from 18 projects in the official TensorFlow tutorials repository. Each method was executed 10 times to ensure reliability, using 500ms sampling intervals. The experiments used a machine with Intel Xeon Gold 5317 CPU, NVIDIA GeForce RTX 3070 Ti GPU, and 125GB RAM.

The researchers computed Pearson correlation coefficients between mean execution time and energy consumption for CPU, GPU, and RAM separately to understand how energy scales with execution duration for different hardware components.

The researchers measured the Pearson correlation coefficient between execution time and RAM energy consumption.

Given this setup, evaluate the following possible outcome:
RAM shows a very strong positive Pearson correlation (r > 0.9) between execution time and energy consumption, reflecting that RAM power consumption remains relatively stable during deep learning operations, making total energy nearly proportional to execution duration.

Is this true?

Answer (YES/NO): NO